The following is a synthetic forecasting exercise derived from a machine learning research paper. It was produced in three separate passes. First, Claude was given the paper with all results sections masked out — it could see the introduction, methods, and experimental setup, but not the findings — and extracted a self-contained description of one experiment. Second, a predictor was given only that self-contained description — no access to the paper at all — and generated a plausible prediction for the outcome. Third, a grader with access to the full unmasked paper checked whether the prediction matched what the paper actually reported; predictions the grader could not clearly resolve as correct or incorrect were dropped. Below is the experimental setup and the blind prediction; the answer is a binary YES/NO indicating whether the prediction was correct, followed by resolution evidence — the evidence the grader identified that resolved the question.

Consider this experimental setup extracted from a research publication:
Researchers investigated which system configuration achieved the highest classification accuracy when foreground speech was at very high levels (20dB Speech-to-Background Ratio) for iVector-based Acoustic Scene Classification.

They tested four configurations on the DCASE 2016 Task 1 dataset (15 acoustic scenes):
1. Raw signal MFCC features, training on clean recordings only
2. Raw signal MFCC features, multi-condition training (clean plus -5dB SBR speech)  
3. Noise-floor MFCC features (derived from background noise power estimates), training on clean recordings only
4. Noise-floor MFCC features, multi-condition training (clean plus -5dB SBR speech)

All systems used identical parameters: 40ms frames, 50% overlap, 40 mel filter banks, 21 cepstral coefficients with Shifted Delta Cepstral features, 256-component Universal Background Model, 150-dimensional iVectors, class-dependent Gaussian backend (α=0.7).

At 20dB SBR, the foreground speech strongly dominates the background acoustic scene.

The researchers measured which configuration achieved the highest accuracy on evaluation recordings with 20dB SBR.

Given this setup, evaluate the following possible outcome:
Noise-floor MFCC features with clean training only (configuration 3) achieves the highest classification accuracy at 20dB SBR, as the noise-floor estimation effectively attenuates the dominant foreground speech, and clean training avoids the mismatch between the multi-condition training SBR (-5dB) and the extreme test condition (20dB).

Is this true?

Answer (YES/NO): NO